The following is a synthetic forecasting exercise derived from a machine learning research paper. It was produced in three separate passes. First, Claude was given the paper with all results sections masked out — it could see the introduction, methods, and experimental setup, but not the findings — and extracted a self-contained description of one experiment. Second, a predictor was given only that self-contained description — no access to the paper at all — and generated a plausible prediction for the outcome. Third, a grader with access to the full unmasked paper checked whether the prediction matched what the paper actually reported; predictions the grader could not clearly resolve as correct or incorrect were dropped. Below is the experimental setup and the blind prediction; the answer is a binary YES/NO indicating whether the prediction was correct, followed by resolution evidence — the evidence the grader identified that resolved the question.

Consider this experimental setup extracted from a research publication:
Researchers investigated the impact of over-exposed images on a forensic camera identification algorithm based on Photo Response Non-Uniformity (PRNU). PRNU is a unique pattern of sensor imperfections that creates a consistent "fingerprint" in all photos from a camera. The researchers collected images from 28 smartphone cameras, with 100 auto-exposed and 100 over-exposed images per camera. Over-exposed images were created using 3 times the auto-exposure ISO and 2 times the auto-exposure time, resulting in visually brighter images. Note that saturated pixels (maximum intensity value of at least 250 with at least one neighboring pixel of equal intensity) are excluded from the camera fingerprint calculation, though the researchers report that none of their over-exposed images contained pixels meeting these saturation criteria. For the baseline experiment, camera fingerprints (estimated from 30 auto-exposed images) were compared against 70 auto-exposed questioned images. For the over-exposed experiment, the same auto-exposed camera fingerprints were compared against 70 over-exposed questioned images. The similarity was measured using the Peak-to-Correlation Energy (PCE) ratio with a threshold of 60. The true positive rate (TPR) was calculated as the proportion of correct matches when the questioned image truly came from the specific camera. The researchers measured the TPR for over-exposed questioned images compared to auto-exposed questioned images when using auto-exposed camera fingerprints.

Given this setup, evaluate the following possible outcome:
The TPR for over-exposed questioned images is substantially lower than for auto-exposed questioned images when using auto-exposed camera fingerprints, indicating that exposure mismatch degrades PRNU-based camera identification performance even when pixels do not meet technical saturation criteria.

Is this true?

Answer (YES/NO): YES